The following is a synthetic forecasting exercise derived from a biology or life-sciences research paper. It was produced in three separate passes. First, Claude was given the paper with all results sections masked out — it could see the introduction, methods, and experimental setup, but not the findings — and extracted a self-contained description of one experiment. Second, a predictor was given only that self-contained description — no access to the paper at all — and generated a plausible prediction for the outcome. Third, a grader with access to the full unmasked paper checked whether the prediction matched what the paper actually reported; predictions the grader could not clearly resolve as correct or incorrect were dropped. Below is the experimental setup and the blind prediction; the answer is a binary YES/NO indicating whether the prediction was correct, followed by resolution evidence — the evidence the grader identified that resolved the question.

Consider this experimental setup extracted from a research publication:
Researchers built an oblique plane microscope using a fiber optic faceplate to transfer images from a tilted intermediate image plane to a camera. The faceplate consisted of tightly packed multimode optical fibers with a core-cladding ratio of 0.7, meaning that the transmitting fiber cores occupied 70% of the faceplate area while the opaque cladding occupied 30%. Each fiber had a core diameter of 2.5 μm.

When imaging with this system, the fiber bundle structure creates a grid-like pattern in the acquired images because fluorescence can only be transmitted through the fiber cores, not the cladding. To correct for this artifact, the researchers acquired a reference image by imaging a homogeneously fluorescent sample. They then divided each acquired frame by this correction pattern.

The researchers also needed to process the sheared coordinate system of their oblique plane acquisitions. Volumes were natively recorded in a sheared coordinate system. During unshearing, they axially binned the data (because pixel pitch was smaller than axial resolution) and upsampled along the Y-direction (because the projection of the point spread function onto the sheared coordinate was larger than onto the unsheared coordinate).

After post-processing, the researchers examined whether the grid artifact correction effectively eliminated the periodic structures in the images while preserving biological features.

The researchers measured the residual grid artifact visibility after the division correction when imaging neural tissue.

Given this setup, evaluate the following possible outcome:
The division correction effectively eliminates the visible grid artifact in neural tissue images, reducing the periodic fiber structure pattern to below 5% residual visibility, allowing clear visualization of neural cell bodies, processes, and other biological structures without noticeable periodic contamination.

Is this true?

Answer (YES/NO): NO